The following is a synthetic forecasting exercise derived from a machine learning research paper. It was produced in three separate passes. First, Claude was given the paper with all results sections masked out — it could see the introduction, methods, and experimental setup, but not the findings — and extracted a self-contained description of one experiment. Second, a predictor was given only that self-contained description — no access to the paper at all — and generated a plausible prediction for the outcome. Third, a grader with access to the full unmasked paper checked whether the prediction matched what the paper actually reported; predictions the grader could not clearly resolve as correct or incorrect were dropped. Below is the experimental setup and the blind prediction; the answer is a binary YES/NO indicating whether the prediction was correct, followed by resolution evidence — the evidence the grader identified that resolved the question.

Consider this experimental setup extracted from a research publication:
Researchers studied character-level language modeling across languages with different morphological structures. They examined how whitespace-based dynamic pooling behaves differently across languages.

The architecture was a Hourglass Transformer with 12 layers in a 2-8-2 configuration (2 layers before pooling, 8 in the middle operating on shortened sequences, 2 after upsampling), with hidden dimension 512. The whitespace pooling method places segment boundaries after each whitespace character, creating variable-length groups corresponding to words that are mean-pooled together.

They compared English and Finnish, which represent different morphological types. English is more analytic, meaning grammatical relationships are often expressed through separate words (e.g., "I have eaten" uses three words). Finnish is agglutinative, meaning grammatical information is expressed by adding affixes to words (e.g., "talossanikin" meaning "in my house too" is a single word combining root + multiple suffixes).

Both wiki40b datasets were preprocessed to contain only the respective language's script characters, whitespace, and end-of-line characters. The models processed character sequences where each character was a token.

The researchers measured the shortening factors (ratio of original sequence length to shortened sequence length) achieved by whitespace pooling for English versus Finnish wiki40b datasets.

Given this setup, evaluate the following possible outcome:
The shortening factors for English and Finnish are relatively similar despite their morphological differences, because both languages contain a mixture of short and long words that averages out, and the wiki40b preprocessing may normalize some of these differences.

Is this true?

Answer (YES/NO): NO